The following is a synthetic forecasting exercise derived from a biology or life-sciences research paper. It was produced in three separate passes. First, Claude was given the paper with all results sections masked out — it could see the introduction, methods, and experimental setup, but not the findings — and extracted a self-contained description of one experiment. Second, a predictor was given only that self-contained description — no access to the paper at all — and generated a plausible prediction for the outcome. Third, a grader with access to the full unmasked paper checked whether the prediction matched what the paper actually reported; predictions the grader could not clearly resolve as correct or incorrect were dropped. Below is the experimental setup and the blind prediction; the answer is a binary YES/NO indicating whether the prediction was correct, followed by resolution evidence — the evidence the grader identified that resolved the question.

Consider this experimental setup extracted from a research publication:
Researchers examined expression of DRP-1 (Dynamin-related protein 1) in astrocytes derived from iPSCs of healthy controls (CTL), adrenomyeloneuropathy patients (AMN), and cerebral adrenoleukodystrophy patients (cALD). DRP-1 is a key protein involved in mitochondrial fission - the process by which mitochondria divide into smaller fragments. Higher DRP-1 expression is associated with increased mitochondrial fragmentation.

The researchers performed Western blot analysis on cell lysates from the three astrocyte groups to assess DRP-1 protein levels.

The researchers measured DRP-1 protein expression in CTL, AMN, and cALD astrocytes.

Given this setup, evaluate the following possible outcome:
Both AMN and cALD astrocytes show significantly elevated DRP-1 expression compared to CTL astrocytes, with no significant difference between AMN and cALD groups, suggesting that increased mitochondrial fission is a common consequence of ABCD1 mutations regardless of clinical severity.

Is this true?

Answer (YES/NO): YES